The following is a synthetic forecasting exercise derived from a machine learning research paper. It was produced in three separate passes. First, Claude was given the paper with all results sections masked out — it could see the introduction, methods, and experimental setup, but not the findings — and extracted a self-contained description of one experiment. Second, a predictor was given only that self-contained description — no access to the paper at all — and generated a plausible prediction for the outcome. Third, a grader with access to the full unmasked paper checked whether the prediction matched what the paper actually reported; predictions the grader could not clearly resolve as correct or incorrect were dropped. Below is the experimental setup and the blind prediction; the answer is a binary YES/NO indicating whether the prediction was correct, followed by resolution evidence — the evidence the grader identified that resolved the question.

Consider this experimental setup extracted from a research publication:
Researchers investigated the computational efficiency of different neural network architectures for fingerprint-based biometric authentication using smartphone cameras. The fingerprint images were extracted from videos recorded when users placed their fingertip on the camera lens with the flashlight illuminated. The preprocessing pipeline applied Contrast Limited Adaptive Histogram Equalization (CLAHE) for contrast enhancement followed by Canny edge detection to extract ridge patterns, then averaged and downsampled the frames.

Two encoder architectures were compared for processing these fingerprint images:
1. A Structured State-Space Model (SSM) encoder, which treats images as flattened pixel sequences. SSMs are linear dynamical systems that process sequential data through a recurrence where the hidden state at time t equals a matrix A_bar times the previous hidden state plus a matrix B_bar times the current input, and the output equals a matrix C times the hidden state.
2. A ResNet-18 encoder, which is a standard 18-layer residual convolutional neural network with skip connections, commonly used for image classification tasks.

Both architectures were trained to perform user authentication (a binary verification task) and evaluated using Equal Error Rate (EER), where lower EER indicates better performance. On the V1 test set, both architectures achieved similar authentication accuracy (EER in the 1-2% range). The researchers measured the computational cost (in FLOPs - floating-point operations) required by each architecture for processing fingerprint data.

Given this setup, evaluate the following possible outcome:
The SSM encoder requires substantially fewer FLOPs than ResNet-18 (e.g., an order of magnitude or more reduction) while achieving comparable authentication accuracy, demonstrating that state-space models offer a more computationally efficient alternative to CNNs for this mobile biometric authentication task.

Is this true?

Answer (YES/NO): YES